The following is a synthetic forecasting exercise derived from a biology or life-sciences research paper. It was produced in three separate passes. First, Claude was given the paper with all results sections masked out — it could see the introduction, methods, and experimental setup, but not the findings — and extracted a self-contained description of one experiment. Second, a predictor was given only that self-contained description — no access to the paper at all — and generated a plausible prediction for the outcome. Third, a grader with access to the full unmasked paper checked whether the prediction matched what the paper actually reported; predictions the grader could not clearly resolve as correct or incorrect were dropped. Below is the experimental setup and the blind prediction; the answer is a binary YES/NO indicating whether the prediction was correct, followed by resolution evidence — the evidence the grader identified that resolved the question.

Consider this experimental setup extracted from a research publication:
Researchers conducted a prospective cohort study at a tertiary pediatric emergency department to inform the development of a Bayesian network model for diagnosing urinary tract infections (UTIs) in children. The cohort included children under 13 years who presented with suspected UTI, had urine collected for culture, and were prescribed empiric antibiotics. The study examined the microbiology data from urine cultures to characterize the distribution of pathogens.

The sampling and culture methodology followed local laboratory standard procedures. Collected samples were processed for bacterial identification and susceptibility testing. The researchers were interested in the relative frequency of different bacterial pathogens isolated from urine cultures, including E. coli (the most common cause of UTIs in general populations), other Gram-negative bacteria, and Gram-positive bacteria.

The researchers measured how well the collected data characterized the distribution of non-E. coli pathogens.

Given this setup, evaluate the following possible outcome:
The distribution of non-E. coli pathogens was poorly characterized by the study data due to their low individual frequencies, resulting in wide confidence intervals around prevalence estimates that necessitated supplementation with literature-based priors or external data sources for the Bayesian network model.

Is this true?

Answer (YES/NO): NO